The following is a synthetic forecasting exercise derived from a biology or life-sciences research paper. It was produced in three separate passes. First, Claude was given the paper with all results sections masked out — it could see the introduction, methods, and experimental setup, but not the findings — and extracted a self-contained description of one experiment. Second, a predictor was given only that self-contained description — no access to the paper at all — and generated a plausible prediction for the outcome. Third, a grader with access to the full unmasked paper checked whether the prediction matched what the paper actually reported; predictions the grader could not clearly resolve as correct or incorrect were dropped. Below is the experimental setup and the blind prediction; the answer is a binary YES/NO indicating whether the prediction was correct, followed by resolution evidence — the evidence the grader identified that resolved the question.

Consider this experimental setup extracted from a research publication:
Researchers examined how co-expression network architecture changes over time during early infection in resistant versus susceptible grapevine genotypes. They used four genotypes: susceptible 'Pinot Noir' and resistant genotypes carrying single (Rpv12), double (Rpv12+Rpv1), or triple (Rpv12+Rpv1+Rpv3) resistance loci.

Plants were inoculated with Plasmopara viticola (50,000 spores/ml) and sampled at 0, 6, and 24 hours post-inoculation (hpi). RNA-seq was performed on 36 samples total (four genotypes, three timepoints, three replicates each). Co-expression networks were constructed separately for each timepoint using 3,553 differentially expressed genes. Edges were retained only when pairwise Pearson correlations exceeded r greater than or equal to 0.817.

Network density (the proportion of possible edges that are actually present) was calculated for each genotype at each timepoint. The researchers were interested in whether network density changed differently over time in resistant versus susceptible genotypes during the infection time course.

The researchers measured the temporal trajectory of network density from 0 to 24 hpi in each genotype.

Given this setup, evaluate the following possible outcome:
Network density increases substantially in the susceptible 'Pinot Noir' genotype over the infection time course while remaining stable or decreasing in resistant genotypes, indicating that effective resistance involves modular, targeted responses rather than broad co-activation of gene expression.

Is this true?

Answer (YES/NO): NO